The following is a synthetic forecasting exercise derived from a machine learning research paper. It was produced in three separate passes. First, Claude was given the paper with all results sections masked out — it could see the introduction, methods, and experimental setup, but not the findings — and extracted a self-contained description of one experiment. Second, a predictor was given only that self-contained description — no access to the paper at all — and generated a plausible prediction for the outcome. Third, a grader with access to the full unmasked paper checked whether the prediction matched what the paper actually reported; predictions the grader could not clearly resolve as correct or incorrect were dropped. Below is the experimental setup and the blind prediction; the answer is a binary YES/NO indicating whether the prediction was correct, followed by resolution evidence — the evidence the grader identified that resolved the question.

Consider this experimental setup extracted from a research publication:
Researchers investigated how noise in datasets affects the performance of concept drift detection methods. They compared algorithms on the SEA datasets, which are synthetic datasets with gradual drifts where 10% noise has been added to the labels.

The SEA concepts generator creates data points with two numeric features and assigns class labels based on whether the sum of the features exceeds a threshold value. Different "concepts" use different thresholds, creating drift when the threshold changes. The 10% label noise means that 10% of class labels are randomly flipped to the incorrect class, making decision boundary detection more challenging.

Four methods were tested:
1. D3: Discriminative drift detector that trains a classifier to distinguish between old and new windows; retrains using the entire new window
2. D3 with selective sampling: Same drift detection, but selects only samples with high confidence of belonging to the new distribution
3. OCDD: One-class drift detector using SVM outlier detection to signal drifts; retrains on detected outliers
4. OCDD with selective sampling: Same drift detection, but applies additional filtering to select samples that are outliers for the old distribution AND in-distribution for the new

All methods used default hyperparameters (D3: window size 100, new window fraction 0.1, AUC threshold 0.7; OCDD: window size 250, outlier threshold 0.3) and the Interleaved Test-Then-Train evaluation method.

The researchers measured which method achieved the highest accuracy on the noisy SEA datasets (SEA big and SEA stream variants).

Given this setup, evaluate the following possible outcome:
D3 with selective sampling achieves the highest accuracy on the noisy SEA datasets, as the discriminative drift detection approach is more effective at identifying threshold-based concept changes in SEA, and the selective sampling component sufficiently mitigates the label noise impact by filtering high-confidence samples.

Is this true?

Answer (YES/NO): NO